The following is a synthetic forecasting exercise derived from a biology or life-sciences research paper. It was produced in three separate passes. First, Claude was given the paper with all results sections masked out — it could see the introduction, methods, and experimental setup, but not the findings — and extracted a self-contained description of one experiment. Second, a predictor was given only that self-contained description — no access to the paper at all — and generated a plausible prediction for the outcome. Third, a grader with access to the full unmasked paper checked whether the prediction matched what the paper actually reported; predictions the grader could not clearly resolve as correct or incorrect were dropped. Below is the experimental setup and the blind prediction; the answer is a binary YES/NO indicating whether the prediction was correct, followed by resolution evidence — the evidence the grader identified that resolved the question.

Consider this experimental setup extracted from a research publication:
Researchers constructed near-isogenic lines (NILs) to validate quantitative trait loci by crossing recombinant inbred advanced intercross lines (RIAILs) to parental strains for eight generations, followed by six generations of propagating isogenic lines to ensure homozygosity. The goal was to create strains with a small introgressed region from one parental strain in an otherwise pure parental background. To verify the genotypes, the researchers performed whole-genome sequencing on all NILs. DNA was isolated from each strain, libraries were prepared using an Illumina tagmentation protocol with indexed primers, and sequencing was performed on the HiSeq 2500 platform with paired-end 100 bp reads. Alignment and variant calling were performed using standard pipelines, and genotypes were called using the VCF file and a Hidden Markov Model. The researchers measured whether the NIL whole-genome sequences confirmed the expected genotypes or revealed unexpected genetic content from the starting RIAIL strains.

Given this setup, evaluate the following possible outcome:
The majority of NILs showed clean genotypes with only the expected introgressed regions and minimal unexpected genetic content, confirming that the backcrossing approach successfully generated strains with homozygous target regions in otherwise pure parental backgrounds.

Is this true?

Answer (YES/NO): YES